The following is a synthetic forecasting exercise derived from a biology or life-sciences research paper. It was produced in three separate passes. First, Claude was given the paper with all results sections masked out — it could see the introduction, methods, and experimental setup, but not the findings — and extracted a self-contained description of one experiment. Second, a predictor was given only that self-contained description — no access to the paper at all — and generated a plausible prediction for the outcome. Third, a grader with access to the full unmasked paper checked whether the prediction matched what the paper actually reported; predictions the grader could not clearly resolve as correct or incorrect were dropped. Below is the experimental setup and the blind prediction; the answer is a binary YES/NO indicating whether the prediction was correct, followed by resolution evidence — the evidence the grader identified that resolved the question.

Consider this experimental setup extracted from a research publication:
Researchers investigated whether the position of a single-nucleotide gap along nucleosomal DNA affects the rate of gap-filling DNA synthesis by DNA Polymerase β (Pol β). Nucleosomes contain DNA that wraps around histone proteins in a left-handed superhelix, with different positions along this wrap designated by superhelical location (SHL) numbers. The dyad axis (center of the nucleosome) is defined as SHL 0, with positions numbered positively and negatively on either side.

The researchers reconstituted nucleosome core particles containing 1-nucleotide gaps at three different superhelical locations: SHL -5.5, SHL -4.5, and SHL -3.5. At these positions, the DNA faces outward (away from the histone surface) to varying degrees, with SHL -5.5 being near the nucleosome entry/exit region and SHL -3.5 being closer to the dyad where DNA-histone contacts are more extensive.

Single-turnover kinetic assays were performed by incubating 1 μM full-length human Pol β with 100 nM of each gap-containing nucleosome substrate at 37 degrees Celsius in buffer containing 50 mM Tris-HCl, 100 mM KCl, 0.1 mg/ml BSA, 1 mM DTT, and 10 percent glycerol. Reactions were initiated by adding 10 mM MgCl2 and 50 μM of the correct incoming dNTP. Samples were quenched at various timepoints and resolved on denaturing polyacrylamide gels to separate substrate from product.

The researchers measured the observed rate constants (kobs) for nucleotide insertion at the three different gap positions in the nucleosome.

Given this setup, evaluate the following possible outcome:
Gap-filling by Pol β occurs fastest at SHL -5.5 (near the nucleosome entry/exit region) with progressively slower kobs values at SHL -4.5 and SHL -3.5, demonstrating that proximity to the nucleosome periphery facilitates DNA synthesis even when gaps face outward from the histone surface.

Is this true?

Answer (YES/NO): YES